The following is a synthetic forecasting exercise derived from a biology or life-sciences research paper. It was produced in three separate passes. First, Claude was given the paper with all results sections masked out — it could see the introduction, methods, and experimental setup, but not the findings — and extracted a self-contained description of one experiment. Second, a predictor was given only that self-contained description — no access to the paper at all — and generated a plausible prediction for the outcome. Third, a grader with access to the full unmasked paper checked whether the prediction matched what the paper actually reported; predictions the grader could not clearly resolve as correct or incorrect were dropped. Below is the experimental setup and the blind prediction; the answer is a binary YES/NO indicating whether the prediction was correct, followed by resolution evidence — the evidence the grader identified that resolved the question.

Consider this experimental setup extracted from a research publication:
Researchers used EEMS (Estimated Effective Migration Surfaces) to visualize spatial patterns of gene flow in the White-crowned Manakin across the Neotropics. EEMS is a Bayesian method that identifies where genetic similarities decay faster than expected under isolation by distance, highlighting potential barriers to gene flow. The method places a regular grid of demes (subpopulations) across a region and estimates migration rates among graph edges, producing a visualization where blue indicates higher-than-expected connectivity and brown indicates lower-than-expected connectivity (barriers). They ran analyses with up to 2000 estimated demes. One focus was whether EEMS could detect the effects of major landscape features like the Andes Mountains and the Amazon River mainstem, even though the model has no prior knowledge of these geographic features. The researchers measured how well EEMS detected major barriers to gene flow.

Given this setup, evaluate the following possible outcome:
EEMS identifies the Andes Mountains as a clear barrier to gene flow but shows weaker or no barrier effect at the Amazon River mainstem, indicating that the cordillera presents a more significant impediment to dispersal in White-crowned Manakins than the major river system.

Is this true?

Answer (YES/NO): NO